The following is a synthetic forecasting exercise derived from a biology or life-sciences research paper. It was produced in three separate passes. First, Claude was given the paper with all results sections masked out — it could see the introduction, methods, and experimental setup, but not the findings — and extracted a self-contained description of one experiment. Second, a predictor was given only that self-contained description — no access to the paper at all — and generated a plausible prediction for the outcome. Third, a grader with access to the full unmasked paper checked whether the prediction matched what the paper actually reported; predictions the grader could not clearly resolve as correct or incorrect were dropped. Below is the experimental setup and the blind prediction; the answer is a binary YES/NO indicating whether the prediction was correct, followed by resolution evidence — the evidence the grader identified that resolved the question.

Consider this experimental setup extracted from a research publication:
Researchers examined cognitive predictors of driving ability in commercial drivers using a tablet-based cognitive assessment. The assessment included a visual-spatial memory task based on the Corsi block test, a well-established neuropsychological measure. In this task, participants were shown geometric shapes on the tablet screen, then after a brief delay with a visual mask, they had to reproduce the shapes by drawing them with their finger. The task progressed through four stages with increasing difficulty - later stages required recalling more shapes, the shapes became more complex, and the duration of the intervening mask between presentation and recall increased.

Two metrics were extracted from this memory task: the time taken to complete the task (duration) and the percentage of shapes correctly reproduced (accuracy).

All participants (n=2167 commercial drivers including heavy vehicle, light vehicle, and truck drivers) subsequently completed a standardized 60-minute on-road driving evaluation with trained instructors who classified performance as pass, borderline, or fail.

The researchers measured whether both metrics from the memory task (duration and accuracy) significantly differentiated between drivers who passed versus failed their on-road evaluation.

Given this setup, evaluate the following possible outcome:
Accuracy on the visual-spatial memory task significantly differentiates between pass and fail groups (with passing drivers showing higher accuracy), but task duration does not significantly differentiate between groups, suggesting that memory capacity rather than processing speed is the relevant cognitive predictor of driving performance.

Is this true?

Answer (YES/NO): YES